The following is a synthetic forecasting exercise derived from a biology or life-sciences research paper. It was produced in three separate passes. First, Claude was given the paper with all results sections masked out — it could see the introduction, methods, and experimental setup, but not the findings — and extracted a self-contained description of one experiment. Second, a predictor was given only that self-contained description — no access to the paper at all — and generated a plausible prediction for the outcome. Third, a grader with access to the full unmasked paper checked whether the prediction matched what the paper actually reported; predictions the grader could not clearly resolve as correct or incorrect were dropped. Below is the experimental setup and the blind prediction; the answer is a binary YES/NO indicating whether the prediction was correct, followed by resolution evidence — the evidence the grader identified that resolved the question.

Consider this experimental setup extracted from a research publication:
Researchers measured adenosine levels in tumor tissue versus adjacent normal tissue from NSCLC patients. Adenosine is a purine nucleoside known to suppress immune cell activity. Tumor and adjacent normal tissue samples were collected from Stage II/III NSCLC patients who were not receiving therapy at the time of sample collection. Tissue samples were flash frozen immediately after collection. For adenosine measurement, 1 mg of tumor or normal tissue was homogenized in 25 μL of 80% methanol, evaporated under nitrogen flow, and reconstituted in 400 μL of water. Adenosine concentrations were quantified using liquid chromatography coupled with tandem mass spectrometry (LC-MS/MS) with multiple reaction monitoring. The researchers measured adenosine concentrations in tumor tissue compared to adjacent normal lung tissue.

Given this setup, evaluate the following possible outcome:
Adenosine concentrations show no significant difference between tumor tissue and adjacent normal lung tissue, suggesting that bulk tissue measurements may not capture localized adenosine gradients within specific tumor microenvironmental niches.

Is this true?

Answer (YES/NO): NO